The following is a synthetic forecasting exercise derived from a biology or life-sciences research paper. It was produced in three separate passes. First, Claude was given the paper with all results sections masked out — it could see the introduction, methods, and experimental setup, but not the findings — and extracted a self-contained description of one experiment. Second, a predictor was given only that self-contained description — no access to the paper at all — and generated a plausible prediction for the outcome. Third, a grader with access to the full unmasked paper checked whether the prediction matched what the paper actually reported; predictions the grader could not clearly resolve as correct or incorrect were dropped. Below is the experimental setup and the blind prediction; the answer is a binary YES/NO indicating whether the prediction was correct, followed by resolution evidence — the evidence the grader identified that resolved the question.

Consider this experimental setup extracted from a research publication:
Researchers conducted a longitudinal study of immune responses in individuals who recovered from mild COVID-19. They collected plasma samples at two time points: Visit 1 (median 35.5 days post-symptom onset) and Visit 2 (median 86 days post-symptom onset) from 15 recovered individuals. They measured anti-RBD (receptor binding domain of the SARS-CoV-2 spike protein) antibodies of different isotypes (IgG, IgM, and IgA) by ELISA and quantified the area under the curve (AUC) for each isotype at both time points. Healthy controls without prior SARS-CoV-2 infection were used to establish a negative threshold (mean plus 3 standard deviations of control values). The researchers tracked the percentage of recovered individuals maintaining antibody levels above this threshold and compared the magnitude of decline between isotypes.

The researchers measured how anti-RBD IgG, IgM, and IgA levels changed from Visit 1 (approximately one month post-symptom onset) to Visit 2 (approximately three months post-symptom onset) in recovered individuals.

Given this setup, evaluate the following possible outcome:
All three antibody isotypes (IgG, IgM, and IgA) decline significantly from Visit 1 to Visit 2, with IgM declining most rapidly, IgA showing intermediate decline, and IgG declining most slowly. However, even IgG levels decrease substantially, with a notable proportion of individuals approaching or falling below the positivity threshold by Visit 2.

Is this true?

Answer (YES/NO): NO